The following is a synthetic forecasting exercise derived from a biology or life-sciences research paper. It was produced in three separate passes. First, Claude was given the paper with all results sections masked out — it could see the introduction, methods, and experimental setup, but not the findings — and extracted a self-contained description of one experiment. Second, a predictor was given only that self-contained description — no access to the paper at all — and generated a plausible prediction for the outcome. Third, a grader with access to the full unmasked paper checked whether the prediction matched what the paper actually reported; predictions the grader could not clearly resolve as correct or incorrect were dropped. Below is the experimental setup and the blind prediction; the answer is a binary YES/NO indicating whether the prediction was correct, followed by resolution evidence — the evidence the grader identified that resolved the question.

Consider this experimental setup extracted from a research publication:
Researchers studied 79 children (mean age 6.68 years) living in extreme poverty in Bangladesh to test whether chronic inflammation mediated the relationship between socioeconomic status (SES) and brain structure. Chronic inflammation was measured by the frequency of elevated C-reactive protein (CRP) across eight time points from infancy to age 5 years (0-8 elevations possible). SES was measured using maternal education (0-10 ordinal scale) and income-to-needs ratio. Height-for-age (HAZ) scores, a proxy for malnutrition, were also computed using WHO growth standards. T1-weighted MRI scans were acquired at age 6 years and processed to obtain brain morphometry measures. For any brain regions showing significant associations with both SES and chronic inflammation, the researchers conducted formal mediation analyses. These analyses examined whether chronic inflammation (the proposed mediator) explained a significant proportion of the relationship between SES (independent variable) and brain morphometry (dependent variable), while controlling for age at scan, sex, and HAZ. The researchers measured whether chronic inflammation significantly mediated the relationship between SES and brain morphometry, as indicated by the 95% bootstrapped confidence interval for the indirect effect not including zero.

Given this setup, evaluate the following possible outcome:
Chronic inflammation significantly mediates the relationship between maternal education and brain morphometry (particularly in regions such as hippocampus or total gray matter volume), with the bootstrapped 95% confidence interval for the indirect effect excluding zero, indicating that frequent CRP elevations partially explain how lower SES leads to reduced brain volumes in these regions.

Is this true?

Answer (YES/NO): NO